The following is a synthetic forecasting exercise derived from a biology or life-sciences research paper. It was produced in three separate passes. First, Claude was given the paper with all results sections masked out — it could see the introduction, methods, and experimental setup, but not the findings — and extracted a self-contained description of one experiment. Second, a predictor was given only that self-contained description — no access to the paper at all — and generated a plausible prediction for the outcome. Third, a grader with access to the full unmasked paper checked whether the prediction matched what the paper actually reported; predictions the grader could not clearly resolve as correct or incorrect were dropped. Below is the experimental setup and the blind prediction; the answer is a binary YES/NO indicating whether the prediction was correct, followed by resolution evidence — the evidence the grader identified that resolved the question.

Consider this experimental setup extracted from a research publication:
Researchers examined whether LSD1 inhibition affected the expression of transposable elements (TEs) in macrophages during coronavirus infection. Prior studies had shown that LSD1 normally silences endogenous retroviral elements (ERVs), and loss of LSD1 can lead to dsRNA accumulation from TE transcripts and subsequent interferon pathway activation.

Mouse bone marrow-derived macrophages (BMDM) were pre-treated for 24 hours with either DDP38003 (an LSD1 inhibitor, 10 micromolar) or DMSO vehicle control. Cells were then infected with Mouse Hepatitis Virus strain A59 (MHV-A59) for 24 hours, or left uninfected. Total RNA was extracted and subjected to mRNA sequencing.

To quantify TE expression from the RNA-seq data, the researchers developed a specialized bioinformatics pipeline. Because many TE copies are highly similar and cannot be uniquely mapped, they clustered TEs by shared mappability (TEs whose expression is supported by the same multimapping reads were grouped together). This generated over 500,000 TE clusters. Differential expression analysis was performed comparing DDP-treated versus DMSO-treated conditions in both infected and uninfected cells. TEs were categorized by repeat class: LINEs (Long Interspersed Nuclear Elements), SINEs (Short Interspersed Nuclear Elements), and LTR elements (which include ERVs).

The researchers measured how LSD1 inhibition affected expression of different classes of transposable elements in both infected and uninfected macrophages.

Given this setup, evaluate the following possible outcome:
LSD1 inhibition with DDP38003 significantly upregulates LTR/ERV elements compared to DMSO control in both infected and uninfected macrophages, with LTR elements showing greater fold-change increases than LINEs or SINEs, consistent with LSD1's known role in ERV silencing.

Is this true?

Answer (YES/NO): NO